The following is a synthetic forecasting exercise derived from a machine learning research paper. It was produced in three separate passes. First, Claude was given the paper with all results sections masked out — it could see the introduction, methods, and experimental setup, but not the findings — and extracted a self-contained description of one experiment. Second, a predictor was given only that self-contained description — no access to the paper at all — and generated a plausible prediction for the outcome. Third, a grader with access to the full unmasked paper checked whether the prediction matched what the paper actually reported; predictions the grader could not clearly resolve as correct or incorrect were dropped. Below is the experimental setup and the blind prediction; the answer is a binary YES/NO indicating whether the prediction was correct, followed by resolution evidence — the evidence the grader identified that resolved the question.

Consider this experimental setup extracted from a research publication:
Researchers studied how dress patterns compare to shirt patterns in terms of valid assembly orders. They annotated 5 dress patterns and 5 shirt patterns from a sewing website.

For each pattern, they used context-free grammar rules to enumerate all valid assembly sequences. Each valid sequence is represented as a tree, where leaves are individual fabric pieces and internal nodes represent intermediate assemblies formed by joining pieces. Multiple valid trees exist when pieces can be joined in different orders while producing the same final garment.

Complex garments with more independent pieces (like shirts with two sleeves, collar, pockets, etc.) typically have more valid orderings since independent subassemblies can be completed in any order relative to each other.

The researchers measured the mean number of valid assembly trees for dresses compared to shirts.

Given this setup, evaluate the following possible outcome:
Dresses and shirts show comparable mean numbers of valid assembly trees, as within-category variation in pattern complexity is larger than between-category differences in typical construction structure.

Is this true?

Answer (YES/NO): NO